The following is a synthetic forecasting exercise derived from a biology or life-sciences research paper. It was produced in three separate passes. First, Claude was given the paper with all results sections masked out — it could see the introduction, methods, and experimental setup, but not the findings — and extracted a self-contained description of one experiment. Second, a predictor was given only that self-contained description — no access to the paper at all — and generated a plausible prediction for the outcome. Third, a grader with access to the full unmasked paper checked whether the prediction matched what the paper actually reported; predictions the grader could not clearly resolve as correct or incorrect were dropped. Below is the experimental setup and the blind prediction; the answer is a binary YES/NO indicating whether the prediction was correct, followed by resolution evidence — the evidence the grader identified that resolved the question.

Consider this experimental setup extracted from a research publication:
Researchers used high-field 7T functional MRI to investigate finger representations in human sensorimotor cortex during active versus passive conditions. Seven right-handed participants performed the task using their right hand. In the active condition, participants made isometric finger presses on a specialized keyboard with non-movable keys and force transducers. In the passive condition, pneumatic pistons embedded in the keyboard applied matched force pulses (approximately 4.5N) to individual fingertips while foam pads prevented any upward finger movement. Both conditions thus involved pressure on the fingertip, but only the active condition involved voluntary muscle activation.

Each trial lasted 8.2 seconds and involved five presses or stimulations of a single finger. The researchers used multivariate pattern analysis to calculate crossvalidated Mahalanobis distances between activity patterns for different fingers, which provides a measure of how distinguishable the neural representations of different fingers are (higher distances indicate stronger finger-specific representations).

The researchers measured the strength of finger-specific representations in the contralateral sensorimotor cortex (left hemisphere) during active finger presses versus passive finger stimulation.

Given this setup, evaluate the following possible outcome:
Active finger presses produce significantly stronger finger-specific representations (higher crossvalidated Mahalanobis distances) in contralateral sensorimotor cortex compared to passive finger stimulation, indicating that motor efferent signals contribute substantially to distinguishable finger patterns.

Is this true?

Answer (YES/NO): NO